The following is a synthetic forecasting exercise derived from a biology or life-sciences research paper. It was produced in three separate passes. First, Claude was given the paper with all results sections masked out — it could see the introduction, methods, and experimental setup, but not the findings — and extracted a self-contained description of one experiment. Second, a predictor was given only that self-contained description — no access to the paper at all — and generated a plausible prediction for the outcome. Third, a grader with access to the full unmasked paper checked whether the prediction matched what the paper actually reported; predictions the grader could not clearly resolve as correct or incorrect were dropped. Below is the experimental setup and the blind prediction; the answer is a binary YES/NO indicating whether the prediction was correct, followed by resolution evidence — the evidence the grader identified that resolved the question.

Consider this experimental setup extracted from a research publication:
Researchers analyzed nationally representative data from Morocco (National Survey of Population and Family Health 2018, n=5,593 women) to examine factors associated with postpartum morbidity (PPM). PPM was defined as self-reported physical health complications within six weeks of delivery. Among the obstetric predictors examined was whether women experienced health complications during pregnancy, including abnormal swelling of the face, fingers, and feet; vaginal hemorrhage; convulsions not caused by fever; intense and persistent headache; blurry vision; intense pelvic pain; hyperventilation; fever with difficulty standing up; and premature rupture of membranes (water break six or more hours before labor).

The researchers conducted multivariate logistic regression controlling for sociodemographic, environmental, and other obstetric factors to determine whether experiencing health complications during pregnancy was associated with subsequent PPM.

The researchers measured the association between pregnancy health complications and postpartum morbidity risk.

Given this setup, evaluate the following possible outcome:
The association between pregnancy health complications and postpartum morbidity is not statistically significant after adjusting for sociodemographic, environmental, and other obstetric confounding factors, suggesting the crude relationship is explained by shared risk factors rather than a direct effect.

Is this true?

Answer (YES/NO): NO